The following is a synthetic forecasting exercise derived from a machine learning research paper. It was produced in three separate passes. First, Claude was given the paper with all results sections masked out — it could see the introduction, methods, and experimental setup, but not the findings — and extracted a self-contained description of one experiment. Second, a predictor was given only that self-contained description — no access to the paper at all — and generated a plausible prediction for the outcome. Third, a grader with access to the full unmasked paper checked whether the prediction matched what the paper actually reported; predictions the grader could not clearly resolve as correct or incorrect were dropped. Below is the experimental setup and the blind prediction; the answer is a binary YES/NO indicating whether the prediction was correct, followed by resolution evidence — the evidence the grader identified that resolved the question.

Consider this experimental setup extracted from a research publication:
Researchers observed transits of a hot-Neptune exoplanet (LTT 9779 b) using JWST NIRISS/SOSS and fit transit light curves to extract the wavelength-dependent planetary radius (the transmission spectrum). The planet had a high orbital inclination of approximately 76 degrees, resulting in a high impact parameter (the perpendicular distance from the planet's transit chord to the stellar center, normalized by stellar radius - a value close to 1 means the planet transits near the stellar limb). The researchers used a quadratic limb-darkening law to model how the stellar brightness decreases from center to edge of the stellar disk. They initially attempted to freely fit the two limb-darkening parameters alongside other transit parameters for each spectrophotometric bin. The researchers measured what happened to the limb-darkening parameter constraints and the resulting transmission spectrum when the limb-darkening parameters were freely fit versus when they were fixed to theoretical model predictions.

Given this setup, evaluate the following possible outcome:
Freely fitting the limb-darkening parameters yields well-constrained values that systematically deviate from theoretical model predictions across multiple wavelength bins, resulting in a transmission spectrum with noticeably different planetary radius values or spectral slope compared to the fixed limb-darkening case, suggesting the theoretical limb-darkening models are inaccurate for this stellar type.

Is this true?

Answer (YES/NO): NO